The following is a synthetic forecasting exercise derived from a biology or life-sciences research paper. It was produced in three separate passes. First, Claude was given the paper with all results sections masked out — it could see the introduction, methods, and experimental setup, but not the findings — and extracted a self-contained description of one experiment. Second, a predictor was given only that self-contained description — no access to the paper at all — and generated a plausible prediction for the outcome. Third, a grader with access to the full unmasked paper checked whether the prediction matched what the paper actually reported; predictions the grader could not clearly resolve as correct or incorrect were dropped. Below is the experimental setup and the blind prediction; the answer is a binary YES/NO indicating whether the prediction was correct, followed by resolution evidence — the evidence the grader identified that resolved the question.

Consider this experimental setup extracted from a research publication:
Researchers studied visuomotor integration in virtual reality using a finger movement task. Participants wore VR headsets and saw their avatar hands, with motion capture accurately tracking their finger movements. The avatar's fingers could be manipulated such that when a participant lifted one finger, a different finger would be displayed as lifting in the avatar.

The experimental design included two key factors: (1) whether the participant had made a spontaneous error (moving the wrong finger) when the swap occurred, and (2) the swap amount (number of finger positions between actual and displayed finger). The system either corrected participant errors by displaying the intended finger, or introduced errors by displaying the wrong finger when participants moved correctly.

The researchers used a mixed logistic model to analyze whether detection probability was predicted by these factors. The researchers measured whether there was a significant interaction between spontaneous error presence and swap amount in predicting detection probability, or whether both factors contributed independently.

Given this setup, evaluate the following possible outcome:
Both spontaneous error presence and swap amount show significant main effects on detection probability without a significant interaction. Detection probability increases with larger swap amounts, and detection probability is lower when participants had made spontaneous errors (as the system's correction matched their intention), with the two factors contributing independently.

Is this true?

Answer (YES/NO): YES